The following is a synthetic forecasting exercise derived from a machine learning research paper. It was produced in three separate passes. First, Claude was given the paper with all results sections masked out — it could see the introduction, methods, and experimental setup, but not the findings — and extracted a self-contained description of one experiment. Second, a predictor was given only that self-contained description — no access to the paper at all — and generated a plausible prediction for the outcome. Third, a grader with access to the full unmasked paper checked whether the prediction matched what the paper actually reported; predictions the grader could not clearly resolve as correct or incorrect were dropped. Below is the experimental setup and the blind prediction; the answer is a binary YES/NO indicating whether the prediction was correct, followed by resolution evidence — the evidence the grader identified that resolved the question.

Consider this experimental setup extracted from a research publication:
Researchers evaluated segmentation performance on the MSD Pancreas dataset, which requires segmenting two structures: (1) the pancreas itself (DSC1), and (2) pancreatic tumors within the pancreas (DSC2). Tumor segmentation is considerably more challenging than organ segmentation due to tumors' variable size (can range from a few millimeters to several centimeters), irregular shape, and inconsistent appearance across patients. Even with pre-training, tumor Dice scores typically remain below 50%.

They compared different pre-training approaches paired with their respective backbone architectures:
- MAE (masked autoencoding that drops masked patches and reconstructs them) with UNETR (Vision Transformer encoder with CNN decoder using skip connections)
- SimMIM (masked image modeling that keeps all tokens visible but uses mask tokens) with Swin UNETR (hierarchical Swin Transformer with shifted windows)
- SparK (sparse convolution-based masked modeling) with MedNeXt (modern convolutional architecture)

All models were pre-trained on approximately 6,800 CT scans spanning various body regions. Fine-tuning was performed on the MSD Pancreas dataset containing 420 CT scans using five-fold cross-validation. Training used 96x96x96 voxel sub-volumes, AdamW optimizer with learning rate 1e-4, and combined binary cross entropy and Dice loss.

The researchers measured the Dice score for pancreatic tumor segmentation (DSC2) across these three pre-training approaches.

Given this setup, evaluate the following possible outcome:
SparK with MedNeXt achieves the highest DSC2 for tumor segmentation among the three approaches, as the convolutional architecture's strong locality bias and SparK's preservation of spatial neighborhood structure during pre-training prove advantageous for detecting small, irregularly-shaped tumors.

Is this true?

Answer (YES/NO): YES